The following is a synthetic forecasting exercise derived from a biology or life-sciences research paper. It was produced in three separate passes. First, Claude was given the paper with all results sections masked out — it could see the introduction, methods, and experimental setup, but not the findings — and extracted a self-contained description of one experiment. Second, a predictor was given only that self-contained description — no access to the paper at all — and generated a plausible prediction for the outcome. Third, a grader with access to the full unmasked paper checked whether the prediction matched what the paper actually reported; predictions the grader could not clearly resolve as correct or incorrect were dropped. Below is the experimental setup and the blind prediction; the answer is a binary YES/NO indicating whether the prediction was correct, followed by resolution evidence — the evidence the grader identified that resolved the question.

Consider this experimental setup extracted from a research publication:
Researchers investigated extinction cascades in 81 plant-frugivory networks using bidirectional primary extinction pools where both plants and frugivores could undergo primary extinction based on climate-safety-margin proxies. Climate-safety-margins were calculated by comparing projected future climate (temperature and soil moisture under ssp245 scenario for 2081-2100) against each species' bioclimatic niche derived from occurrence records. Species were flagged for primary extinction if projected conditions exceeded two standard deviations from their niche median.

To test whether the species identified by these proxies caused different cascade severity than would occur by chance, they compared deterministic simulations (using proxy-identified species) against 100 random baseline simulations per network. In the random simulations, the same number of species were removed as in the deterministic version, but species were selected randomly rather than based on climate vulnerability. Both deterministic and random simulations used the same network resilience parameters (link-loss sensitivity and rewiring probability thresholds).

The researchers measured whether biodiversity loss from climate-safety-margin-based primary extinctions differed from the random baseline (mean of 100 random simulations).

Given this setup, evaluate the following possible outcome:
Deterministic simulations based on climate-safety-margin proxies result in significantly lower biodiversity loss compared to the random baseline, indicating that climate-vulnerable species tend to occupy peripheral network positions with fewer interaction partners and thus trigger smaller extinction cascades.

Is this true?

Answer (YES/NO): NO